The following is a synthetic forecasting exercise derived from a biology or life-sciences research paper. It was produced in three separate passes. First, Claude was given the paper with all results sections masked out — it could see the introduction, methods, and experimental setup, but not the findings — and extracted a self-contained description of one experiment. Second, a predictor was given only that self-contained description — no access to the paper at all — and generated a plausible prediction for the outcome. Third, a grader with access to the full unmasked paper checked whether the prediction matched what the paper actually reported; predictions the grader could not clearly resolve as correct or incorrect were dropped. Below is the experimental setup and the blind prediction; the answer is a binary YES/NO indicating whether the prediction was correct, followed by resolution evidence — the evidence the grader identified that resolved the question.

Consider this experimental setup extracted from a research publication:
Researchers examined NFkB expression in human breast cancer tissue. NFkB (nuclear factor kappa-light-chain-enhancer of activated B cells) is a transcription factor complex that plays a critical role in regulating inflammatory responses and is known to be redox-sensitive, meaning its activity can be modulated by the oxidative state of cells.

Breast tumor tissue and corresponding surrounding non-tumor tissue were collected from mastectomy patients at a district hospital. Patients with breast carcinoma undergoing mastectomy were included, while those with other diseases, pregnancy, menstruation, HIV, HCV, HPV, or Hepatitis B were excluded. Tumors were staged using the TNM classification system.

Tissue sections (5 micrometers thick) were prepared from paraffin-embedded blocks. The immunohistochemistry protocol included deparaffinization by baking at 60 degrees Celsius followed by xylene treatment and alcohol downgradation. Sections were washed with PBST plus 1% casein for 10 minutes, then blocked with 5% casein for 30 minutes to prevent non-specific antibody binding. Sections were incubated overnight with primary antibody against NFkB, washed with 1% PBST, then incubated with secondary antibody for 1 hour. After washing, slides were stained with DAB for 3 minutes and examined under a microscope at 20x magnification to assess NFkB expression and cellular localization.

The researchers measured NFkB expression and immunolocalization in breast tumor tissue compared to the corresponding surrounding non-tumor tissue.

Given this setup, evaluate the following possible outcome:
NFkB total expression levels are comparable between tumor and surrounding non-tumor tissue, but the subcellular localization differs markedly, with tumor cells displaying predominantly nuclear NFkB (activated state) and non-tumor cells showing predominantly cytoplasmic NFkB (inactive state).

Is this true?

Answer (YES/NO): NO